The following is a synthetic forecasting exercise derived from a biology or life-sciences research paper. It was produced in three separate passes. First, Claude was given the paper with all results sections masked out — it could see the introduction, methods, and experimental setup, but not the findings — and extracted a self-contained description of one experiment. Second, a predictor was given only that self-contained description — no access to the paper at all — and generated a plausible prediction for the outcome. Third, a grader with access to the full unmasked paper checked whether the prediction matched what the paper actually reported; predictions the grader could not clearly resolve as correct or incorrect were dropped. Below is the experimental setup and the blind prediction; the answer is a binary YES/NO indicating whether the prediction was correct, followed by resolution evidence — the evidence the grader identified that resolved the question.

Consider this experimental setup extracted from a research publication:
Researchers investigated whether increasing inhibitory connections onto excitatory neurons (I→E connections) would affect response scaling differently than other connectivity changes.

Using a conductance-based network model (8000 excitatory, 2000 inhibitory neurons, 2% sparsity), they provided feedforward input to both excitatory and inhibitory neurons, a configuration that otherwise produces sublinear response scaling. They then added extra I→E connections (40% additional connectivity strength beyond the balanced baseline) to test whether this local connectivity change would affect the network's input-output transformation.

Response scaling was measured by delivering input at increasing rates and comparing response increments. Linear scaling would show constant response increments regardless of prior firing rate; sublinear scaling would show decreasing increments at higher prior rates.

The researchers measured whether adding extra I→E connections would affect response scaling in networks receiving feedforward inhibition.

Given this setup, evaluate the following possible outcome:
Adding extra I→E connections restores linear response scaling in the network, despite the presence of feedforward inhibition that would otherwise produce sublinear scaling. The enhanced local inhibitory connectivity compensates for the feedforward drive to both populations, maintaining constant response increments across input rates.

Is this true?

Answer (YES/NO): NO